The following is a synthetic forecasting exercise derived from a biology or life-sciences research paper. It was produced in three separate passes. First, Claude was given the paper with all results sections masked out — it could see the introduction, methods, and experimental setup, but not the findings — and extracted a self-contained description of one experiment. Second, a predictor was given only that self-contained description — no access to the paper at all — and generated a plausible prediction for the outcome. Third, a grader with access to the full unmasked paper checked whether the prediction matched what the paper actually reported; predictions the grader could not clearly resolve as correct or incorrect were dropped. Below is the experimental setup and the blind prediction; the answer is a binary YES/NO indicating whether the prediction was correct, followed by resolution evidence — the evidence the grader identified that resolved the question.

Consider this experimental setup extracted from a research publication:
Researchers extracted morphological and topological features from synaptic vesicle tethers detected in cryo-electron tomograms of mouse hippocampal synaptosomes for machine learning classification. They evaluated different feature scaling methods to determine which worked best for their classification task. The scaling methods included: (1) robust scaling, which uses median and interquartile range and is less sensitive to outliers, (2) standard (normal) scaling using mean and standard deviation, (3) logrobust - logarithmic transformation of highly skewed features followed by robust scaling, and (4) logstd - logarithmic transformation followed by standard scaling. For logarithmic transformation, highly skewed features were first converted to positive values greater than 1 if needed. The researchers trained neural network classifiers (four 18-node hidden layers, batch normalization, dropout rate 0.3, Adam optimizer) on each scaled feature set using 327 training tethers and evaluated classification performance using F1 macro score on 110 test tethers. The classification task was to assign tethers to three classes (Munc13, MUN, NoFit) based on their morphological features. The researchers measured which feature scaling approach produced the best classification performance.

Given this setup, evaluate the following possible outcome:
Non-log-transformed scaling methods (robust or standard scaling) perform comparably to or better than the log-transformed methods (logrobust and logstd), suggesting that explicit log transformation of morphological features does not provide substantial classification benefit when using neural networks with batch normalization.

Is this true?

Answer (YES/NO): YES